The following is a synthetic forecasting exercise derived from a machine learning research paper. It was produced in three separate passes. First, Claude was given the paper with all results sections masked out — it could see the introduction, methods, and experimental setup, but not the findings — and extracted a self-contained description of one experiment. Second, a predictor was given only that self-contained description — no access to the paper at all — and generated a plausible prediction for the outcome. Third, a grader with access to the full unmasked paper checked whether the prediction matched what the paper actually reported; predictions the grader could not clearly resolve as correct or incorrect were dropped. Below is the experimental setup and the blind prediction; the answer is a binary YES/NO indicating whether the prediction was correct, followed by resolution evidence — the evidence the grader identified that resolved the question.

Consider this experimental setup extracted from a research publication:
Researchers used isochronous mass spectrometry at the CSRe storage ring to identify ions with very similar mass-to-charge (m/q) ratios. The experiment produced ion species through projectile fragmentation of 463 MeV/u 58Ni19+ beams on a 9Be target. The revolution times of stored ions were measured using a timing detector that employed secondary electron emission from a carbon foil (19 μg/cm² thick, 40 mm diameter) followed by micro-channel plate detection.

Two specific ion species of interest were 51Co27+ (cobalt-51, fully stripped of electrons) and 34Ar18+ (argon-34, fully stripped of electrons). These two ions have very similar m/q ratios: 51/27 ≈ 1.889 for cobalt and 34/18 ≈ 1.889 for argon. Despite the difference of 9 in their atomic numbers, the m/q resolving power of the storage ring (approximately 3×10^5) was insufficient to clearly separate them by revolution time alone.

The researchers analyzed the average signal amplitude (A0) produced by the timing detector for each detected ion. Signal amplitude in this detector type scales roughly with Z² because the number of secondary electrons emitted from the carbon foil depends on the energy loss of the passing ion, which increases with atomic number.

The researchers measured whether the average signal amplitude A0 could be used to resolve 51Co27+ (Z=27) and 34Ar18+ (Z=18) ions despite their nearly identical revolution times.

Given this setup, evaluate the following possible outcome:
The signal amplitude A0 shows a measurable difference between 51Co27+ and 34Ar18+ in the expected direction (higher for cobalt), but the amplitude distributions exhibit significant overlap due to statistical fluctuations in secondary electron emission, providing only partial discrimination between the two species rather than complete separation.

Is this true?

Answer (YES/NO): YES